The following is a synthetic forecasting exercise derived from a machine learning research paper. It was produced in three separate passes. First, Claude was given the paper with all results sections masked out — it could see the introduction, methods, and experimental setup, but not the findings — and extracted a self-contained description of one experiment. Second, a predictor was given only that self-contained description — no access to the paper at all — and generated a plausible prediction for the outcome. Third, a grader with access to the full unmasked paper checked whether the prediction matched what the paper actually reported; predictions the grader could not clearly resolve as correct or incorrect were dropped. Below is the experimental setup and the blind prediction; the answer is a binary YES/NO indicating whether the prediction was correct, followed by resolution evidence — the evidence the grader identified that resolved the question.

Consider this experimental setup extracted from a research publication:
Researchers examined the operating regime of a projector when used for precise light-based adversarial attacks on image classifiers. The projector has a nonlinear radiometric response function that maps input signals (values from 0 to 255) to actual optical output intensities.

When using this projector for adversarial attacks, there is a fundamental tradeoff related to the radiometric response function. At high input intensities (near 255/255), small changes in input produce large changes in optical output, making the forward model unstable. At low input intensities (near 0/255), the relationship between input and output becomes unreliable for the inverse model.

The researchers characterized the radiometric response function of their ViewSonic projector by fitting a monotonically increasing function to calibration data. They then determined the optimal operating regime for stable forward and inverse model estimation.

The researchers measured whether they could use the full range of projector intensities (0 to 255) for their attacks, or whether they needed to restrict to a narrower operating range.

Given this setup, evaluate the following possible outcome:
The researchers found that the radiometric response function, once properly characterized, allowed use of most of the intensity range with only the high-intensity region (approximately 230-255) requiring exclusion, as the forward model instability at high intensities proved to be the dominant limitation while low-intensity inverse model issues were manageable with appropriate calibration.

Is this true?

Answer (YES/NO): NO